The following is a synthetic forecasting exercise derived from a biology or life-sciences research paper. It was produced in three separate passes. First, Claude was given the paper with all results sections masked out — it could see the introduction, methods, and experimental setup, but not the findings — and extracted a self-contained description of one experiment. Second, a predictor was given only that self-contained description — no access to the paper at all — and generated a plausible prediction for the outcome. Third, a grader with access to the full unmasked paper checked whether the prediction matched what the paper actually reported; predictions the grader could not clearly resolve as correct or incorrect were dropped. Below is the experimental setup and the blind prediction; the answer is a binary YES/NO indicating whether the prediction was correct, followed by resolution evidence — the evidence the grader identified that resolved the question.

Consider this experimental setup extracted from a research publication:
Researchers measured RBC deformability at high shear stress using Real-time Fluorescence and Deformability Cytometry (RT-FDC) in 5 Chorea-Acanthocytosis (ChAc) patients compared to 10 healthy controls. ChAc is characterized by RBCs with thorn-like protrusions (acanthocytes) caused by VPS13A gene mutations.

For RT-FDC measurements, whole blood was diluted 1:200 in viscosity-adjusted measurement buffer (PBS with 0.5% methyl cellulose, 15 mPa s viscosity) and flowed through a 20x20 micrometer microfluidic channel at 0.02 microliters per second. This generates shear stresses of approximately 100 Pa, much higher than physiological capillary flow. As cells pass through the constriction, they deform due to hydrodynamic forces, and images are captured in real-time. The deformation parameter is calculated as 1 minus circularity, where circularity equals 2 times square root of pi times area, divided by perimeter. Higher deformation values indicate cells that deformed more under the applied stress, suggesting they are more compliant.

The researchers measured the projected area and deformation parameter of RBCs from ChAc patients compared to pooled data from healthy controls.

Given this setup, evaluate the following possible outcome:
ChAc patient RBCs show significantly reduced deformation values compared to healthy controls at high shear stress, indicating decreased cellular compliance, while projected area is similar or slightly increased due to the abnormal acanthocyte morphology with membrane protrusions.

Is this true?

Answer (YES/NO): NO